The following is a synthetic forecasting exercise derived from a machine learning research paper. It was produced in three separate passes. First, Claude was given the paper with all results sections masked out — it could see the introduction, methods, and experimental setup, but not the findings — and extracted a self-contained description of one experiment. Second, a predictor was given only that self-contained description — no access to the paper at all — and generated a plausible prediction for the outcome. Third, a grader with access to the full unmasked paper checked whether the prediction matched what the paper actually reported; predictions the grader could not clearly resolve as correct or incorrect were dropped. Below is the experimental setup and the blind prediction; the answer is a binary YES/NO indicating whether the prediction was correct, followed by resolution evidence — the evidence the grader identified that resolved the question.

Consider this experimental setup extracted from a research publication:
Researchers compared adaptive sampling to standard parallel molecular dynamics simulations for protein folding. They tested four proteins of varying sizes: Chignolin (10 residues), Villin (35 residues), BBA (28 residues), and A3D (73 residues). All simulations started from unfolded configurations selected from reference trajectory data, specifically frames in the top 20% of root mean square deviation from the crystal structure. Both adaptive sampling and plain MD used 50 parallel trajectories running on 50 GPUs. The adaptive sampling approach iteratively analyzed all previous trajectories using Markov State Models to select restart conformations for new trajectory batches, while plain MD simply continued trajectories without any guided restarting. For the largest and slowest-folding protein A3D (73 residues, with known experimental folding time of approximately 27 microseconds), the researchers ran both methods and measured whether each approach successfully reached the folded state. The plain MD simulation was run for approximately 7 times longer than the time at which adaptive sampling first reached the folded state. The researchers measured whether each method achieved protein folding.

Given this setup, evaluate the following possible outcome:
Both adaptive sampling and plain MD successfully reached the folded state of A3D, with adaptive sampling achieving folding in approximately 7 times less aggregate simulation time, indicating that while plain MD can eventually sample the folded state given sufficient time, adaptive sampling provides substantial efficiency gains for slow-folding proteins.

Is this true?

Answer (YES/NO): NO